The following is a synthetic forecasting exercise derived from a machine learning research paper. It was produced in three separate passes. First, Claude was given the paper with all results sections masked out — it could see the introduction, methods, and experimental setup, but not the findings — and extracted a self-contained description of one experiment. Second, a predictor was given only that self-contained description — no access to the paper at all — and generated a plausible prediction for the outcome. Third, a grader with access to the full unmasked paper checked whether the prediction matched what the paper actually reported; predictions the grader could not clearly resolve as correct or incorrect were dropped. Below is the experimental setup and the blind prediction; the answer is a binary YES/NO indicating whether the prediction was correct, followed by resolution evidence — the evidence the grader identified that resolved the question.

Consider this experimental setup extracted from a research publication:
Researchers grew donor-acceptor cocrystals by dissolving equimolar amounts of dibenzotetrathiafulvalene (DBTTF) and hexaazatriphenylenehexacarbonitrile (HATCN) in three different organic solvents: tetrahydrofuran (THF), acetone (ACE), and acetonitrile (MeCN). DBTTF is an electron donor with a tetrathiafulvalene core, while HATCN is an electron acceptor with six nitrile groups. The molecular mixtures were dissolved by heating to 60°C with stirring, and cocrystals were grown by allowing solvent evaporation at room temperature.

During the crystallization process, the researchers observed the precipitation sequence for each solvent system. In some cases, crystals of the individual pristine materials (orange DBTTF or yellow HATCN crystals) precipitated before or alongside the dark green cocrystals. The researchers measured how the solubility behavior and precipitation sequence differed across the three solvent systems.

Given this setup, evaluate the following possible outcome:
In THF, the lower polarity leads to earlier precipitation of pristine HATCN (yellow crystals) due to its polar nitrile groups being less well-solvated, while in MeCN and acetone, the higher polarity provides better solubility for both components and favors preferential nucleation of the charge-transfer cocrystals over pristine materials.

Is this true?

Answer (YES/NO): NO